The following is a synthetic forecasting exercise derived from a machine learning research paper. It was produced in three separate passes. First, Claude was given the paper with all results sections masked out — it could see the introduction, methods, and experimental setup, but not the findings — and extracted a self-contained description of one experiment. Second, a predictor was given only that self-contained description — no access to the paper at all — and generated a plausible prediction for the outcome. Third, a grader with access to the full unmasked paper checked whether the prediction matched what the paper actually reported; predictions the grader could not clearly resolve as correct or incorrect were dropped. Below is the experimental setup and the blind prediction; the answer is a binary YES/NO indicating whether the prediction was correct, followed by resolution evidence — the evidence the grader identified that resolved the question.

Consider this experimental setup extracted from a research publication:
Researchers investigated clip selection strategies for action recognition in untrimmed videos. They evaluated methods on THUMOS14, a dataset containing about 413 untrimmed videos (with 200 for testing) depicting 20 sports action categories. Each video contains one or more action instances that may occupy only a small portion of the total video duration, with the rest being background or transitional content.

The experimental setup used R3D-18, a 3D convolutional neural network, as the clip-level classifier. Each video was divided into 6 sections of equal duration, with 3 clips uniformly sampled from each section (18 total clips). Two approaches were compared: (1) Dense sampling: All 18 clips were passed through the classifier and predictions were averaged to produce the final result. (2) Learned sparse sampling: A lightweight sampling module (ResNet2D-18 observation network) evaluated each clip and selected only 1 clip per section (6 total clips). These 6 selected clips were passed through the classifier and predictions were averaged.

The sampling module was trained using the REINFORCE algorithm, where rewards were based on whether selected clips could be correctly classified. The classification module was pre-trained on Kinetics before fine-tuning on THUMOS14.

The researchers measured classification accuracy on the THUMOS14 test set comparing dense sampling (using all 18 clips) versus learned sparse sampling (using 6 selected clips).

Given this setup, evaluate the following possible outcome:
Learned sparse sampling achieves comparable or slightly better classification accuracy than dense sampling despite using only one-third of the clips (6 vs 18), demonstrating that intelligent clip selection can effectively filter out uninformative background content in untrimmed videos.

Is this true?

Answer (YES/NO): YES